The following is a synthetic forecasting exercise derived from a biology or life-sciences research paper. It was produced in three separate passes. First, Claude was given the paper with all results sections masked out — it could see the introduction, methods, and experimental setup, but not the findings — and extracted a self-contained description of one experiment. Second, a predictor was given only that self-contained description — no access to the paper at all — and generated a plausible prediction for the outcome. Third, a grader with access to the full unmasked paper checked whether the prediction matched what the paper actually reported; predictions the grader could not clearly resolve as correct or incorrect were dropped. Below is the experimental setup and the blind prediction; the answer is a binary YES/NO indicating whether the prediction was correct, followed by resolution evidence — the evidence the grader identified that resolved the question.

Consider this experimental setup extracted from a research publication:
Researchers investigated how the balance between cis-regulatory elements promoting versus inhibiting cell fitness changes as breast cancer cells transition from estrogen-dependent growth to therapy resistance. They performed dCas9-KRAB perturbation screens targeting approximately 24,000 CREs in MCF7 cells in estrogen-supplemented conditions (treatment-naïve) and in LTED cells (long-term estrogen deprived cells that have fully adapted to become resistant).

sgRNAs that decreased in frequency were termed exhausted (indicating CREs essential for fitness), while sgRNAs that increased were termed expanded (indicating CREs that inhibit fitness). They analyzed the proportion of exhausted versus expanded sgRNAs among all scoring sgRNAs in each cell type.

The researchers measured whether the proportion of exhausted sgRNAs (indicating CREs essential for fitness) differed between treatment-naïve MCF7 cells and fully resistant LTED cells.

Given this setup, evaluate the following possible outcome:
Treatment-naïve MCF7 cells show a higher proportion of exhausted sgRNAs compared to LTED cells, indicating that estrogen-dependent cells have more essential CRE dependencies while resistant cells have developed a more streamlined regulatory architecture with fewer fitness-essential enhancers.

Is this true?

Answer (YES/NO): NO